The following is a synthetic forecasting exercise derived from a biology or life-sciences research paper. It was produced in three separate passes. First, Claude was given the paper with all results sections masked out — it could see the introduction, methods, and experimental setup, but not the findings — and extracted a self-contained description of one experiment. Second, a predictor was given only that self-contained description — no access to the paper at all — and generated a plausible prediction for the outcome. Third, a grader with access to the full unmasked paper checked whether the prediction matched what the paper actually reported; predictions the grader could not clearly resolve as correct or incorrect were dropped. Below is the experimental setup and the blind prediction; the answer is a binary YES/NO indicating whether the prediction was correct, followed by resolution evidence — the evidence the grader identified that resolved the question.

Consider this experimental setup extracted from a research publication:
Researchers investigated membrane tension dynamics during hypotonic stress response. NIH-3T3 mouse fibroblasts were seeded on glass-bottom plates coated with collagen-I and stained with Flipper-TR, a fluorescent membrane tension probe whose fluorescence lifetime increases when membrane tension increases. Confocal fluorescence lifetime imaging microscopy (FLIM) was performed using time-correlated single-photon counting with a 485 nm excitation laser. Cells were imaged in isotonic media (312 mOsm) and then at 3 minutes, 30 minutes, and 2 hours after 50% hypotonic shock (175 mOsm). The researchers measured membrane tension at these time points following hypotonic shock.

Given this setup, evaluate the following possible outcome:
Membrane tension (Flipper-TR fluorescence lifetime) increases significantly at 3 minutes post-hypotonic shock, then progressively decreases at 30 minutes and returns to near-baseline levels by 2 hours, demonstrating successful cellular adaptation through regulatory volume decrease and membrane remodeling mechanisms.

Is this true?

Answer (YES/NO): NO